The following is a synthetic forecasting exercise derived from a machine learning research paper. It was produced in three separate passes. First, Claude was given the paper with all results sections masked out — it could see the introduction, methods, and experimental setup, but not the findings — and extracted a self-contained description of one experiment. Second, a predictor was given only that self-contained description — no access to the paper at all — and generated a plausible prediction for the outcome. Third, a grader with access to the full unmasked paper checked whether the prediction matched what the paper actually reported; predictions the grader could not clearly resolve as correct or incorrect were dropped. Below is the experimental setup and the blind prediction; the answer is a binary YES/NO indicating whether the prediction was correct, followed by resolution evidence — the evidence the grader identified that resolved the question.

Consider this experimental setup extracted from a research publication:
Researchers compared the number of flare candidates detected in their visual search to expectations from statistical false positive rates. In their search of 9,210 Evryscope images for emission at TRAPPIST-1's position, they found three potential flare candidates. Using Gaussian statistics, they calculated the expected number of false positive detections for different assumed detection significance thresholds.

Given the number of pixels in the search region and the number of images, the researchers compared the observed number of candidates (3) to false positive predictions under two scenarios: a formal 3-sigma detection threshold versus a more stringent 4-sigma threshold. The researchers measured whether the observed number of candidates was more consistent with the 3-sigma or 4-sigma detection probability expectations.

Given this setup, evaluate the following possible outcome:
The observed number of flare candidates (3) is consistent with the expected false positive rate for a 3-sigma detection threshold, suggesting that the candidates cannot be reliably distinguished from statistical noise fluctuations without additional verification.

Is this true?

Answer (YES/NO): NO